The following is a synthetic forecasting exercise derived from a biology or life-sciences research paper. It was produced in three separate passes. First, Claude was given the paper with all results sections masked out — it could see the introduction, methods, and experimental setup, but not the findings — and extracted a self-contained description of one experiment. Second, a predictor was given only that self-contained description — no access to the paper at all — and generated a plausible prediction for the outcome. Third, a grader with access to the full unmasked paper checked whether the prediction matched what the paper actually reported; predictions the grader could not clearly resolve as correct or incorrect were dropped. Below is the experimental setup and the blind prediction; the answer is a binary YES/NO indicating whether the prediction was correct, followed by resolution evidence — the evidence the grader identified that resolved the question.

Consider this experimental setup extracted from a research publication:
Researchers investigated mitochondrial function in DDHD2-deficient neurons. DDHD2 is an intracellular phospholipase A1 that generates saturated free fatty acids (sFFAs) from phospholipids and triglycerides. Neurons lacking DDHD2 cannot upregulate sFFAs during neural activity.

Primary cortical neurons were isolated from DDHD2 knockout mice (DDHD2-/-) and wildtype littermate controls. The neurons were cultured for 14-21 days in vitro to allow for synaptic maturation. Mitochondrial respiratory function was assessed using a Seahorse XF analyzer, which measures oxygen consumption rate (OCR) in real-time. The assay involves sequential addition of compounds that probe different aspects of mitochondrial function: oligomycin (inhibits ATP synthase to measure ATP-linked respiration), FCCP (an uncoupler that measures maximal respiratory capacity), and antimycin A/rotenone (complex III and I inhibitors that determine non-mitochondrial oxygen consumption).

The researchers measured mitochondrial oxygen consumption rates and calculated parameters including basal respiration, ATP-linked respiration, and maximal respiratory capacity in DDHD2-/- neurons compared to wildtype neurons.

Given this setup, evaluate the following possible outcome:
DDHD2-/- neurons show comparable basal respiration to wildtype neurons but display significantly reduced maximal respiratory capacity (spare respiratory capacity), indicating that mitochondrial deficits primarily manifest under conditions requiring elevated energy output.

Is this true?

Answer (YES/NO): NO